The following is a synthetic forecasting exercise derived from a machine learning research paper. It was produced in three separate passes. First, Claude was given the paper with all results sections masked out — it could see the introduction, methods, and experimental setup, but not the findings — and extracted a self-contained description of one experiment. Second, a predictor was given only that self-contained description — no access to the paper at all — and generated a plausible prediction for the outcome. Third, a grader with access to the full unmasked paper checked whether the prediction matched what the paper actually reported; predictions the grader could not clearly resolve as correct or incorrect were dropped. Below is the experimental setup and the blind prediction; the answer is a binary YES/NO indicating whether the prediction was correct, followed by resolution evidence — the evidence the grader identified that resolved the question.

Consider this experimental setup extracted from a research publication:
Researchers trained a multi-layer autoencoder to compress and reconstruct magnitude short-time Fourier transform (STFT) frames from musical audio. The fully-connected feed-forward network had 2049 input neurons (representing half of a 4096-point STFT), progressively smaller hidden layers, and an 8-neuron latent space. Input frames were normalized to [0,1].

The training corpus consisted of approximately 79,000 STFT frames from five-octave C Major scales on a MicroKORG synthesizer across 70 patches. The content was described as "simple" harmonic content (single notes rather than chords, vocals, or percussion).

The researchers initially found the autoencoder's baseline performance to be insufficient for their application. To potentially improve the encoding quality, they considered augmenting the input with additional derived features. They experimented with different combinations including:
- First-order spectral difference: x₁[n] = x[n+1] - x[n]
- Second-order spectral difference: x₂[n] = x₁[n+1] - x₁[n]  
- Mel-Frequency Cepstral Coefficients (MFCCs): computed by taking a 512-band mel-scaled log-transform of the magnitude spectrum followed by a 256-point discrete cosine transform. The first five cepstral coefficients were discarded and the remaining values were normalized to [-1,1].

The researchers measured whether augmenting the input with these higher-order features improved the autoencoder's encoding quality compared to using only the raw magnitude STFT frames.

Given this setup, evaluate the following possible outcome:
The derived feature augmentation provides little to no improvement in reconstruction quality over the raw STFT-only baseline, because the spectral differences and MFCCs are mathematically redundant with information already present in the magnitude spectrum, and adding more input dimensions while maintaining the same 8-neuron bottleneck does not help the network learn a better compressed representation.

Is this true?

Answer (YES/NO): NO